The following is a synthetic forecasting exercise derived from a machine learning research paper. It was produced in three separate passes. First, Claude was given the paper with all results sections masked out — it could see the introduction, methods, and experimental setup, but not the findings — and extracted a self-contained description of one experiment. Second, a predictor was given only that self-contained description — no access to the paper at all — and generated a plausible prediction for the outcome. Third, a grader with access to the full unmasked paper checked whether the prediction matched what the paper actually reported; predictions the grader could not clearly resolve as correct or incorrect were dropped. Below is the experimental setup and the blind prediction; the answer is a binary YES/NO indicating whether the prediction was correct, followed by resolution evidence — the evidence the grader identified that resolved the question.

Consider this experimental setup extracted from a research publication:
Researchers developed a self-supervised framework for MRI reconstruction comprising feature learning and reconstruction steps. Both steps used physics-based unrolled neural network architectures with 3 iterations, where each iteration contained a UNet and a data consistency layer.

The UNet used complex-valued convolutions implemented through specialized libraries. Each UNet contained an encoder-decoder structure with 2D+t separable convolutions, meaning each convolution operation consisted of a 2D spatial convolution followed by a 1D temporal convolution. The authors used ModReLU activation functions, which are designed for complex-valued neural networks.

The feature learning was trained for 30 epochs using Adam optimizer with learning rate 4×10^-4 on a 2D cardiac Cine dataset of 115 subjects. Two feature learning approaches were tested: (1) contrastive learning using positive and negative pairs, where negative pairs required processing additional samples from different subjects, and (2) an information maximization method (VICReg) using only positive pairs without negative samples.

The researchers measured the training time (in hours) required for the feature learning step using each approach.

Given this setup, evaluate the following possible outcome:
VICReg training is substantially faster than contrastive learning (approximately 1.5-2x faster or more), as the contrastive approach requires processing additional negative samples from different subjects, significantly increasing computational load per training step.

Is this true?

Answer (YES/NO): NO